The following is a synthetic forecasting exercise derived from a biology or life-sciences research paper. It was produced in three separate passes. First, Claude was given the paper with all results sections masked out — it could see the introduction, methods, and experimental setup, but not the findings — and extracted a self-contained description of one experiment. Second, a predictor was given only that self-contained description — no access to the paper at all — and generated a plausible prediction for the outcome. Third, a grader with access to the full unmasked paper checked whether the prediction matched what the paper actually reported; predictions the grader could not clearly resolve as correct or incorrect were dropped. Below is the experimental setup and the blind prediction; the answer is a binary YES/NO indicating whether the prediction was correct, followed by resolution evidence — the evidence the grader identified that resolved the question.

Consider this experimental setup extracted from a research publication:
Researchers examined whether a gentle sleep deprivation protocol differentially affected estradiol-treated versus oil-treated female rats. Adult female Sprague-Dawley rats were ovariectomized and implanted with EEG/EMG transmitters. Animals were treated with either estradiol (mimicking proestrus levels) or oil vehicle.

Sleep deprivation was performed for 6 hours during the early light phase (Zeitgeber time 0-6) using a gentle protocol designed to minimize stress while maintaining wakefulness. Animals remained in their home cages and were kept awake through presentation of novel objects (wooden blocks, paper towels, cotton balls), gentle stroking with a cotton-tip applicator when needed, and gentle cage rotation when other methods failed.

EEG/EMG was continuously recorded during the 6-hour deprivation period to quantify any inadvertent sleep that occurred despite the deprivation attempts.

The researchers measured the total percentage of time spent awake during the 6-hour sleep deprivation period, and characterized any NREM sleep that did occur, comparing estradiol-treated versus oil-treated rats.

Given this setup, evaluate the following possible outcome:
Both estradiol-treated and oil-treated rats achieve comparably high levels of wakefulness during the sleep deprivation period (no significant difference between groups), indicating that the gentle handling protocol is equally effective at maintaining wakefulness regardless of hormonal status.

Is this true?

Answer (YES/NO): YES